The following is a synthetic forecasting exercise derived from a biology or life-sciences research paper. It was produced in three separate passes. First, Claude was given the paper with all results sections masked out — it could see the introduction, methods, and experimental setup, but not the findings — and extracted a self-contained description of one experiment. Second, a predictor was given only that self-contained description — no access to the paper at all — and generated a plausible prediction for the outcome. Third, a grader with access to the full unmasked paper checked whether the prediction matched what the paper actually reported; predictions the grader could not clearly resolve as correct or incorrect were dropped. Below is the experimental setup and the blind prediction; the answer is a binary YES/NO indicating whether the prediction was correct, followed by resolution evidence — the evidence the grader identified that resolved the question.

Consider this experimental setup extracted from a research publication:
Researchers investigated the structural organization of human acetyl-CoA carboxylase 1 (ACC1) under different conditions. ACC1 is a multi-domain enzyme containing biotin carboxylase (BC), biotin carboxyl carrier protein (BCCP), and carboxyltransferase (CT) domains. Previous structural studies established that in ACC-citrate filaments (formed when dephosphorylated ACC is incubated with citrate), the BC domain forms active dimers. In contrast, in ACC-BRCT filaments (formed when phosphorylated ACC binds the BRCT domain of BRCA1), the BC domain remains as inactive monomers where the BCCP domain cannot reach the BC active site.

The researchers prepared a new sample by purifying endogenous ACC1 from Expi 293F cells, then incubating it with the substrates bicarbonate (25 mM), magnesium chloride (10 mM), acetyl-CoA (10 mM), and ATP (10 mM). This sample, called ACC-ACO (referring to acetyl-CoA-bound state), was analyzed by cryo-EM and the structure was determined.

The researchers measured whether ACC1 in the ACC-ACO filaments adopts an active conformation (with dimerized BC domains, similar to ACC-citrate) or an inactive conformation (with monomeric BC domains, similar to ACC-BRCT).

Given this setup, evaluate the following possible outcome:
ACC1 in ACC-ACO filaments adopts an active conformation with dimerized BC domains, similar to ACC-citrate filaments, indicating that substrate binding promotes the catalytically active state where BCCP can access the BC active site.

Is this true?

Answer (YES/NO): NO